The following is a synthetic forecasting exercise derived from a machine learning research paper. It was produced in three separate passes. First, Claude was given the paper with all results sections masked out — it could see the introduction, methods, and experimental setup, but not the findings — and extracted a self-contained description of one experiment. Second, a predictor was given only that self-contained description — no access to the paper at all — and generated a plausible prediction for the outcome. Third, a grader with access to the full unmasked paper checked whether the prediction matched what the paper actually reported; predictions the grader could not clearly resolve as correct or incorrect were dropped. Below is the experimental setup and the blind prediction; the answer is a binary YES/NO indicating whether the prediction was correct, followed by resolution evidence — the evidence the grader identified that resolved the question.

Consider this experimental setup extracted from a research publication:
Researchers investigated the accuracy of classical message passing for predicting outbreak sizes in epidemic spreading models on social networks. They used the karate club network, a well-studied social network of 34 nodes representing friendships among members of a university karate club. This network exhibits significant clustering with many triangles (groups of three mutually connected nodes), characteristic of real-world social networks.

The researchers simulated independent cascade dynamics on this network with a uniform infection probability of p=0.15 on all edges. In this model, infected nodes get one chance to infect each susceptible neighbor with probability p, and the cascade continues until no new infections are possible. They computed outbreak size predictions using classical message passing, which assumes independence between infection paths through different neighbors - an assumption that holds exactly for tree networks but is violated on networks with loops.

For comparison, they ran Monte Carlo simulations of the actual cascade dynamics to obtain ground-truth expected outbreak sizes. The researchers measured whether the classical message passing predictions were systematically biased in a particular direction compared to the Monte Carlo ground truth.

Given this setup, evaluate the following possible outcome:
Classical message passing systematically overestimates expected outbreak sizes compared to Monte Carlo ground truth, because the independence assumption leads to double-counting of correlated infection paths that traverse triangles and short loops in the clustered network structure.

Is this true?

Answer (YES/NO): YES